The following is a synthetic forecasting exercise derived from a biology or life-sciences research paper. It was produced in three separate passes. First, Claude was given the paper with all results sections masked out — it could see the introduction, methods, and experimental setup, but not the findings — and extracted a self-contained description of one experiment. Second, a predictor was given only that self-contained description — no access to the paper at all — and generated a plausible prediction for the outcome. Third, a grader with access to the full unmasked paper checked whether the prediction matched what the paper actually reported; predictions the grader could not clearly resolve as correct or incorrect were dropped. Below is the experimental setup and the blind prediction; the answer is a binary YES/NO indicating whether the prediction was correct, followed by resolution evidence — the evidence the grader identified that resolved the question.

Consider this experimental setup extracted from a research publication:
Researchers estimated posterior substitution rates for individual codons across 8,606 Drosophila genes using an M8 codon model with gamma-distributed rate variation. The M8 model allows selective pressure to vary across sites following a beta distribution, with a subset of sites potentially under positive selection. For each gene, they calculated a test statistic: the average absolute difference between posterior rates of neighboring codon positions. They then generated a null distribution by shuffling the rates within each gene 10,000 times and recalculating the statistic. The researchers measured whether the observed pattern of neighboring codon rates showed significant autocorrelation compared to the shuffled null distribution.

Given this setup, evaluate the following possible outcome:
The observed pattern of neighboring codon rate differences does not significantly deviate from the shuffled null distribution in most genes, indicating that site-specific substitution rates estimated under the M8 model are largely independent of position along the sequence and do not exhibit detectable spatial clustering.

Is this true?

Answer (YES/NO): NO